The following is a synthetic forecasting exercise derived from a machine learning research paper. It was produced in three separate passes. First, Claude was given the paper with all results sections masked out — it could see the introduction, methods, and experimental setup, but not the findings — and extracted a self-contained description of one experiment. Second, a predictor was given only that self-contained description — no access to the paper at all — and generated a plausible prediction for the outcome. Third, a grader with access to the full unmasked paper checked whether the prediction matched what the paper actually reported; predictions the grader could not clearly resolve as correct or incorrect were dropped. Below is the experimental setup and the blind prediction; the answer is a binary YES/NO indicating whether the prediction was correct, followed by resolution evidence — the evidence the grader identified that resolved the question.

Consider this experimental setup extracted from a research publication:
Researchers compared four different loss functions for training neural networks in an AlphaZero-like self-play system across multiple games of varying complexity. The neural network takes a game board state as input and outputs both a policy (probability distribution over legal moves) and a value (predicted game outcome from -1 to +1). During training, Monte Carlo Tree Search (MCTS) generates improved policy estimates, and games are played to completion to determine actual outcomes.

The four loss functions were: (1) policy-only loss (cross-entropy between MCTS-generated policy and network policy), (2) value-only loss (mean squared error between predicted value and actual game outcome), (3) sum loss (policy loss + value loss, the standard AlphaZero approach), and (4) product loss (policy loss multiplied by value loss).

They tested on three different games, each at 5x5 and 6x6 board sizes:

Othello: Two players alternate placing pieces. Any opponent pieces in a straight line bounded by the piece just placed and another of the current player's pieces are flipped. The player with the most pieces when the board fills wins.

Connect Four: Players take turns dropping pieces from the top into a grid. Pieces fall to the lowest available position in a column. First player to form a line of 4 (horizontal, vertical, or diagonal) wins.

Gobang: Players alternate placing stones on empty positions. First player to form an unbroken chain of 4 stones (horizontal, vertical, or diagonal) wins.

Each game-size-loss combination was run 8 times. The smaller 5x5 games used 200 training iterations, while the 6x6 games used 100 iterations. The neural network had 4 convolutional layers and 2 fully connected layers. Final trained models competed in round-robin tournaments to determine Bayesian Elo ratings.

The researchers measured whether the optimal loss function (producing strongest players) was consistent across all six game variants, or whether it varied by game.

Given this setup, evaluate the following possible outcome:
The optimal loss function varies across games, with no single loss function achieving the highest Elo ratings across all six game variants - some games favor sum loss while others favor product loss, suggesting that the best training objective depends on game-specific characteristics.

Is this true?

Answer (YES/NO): NO